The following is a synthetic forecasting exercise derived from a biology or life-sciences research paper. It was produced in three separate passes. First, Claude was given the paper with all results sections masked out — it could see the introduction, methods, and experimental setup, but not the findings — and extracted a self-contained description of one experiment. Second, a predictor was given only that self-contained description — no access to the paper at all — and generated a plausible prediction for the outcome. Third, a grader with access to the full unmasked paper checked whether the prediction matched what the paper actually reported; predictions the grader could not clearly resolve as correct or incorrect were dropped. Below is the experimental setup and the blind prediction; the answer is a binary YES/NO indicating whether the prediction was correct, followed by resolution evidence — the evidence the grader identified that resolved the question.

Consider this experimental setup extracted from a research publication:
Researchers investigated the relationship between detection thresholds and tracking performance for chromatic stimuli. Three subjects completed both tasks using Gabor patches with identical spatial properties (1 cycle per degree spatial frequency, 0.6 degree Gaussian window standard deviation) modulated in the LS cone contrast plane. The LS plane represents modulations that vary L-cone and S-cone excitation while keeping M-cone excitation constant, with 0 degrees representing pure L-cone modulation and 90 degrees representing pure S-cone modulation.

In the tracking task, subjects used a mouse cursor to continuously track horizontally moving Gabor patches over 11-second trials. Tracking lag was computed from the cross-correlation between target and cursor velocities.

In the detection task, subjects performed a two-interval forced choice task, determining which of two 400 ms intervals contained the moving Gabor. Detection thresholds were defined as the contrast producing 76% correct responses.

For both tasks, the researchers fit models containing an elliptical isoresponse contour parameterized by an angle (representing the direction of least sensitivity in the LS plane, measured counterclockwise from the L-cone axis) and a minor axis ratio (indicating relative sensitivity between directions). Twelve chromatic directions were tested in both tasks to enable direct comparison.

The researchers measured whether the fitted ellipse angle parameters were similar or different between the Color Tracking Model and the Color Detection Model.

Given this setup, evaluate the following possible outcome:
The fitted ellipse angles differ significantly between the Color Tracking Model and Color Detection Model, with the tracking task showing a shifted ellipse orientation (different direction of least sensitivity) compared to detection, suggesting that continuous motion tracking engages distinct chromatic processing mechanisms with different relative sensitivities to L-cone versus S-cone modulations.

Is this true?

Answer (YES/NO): NO